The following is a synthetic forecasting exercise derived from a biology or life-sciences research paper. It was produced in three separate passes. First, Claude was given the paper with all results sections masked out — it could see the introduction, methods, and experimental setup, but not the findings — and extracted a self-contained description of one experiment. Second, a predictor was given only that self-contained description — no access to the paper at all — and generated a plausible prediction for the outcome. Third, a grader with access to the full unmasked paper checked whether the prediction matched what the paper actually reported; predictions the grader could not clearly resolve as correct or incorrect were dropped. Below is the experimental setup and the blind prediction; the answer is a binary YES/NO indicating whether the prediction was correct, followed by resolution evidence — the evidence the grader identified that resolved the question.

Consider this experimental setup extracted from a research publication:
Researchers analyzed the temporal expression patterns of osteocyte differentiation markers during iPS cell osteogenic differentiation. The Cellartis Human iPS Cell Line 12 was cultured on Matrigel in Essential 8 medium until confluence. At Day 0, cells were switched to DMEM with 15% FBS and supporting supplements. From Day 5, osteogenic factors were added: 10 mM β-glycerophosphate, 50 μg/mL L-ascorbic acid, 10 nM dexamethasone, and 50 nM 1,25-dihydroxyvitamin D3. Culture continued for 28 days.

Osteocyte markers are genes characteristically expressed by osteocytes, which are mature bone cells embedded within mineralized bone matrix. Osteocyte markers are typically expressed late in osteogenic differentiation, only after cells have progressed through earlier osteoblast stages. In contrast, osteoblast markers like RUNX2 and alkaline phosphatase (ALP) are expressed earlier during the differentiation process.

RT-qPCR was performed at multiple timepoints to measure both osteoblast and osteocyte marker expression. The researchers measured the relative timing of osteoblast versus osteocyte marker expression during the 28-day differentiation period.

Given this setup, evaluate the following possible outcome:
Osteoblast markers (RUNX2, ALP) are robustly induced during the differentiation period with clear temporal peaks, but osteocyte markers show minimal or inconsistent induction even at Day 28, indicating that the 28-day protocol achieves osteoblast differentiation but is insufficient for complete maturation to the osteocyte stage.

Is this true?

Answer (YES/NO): NO